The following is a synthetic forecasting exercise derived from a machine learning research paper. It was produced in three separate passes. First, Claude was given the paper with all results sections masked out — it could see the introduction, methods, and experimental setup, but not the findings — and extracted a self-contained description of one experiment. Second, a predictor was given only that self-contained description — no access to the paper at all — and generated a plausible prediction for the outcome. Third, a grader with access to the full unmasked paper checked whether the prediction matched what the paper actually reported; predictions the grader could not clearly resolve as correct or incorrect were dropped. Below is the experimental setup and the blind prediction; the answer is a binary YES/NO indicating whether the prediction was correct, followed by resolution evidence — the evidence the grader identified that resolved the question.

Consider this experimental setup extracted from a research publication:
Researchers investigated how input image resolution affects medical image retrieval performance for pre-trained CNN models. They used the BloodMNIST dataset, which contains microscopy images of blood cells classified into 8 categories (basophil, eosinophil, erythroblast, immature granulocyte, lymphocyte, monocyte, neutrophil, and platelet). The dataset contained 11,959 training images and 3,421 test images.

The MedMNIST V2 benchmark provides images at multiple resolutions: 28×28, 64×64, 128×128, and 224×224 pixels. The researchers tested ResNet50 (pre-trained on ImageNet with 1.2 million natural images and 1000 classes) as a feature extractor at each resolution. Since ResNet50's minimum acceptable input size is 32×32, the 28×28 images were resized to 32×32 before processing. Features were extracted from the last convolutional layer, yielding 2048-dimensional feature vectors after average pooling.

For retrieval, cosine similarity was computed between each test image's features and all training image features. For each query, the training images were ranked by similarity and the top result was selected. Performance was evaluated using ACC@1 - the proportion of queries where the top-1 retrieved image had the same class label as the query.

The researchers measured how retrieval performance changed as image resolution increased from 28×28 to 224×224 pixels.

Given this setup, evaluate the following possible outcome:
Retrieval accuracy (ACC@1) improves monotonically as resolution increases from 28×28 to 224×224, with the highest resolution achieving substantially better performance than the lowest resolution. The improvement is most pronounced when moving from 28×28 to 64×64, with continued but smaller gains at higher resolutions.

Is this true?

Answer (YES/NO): NO